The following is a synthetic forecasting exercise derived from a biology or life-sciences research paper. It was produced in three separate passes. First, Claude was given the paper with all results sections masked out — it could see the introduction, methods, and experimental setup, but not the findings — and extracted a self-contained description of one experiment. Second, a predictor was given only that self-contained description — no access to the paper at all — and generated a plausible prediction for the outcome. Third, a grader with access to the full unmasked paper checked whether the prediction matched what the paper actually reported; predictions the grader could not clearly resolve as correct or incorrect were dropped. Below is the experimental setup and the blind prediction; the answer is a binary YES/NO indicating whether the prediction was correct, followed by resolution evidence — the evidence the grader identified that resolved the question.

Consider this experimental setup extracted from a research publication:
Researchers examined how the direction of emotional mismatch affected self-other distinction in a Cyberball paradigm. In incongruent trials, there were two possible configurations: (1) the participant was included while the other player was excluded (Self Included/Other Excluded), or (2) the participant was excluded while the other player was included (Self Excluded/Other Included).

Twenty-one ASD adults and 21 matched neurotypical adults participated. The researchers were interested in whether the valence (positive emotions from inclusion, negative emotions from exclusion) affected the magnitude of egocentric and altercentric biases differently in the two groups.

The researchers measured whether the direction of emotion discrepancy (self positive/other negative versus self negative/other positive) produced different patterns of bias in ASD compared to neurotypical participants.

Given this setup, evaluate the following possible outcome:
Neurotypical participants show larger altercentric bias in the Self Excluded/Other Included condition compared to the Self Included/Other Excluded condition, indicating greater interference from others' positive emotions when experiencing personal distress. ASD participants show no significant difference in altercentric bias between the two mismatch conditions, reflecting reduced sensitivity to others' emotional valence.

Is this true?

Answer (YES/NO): NO